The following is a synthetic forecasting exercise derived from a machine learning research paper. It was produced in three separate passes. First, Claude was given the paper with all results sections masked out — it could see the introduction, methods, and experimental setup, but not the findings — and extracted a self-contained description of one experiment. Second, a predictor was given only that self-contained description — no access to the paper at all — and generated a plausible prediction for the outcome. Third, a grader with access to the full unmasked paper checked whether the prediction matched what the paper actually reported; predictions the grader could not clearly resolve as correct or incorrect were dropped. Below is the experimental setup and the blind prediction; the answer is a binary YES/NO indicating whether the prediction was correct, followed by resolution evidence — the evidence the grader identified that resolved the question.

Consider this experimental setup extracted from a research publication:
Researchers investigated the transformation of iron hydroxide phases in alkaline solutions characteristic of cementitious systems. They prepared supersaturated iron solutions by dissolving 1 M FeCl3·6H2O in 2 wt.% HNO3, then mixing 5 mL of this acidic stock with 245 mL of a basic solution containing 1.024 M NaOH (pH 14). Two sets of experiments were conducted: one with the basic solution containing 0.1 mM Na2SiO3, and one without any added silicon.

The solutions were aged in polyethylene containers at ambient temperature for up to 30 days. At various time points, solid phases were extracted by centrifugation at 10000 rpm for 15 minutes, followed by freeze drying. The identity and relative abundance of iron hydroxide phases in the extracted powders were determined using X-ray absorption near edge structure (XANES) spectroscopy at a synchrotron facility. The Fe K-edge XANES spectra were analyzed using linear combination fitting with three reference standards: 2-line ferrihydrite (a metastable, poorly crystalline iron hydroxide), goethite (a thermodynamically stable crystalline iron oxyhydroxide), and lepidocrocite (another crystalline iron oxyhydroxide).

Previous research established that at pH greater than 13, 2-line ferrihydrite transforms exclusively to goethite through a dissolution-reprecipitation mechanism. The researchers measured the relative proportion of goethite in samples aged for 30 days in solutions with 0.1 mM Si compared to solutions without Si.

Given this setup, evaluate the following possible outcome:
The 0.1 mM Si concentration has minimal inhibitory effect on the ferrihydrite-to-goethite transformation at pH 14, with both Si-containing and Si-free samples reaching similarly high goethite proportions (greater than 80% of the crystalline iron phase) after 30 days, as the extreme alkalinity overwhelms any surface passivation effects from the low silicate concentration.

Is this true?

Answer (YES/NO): NO